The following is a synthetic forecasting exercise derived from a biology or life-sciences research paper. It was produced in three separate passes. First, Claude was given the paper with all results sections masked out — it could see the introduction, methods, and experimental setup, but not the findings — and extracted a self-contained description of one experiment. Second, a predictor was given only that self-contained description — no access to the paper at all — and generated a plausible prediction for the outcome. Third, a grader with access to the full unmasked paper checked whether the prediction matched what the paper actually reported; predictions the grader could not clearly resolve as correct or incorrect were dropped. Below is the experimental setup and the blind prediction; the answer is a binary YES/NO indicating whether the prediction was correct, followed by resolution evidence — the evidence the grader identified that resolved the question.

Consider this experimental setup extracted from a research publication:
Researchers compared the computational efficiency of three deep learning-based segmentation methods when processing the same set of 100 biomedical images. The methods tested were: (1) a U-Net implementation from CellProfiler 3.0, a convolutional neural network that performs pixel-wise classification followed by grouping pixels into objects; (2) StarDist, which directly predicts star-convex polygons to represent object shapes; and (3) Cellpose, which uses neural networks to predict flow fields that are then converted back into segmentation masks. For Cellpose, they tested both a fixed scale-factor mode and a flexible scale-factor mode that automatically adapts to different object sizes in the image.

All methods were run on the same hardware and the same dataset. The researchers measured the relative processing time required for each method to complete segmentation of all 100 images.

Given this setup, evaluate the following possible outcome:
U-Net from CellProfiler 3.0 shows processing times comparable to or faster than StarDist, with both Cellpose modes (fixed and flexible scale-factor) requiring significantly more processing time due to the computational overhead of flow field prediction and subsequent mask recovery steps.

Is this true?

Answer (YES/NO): YES